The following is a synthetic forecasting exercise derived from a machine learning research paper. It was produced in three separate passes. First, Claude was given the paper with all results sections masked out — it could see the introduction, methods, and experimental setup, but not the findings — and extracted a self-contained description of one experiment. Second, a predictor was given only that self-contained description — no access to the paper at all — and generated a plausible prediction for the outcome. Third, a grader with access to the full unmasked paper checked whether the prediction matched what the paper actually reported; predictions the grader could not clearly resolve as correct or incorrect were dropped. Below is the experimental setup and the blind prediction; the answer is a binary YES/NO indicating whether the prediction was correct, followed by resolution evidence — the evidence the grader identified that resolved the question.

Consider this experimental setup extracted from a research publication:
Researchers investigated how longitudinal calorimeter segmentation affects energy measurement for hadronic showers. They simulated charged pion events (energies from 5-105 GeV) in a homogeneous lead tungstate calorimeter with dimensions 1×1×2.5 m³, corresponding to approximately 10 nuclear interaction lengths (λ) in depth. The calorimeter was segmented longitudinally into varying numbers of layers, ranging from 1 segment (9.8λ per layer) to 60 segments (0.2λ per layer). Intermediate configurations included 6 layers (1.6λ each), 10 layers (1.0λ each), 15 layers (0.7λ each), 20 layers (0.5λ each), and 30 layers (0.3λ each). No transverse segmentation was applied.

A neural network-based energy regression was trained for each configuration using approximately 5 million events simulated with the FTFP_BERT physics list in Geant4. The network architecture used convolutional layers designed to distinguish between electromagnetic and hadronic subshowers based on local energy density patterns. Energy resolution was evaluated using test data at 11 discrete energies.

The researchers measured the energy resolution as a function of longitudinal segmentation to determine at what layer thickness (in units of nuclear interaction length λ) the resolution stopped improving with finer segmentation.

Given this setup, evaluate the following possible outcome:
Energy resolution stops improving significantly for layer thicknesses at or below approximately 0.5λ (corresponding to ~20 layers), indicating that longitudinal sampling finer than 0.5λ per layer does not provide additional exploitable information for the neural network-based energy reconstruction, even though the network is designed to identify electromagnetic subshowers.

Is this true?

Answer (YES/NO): NO